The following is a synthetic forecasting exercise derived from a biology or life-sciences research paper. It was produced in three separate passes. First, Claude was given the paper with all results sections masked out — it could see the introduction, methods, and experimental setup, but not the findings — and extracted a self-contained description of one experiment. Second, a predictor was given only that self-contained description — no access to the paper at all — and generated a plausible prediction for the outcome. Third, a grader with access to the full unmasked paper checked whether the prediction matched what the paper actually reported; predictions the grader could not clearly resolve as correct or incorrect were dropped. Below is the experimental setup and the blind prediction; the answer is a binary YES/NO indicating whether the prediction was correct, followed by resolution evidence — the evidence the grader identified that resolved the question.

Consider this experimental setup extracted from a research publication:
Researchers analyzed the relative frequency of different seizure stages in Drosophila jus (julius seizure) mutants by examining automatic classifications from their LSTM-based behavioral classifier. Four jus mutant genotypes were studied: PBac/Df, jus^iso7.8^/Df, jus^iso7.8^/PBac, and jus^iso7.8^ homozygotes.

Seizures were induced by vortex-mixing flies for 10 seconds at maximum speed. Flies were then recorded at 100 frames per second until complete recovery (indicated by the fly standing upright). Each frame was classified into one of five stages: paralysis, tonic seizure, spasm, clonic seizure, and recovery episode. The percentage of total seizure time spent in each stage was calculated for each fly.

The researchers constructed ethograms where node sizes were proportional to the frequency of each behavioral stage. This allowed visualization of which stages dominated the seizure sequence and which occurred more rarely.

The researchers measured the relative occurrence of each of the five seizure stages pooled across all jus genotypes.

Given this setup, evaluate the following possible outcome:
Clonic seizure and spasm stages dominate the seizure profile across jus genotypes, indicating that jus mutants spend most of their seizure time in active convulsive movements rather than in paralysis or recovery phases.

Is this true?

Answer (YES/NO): NO